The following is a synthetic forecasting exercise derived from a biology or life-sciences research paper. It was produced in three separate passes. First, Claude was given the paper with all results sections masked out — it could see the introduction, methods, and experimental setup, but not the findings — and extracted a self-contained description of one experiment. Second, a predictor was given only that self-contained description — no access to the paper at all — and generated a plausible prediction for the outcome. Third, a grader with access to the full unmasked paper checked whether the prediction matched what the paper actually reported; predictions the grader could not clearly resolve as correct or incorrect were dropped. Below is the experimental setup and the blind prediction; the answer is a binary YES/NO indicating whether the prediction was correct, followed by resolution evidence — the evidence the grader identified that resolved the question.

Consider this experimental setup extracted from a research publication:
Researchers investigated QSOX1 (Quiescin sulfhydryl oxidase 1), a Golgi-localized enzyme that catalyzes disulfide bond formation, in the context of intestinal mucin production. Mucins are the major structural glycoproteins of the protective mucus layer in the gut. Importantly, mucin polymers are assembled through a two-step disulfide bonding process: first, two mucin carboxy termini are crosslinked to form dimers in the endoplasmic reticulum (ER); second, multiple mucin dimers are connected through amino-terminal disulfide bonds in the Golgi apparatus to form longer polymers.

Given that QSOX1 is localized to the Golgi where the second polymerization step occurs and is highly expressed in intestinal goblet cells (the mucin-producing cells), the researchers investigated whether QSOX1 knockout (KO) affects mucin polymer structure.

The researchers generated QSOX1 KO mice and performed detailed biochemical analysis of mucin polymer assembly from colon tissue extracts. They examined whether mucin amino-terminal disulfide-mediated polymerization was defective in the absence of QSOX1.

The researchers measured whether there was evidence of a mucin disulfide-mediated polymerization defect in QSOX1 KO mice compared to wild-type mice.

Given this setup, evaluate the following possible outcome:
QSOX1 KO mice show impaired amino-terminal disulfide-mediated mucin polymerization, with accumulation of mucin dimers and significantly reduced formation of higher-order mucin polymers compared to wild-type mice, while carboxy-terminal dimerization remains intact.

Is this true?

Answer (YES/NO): NO